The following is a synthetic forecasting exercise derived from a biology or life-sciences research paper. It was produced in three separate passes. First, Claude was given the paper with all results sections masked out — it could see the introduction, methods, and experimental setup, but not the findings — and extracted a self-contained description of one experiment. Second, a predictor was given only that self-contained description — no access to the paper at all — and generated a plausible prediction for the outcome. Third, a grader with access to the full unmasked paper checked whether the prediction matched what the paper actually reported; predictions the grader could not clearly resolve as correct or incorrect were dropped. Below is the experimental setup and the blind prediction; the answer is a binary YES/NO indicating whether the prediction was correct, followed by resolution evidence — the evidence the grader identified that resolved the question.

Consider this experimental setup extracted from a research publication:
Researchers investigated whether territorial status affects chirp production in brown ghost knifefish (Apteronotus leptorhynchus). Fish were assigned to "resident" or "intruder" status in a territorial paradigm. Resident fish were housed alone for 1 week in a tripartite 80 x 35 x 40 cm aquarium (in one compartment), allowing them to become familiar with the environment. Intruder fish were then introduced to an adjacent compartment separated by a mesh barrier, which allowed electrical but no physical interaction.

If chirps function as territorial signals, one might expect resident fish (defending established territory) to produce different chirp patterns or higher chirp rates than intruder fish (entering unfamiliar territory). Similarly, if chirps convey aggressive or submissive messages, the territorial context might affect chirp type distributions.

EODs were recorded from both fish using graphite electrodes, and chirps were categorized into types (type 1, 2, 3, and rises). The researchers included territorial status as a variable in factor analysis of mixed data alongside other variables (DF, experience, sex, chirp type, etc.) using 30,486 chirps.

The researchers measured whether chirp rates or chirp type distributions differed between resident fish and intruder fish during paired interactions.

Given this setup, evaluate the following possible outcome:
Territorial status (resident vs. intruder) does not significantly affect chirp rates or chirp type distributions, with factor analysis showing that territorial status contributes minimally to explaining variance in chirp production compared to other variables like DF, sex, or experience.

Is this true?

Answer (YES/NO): NO